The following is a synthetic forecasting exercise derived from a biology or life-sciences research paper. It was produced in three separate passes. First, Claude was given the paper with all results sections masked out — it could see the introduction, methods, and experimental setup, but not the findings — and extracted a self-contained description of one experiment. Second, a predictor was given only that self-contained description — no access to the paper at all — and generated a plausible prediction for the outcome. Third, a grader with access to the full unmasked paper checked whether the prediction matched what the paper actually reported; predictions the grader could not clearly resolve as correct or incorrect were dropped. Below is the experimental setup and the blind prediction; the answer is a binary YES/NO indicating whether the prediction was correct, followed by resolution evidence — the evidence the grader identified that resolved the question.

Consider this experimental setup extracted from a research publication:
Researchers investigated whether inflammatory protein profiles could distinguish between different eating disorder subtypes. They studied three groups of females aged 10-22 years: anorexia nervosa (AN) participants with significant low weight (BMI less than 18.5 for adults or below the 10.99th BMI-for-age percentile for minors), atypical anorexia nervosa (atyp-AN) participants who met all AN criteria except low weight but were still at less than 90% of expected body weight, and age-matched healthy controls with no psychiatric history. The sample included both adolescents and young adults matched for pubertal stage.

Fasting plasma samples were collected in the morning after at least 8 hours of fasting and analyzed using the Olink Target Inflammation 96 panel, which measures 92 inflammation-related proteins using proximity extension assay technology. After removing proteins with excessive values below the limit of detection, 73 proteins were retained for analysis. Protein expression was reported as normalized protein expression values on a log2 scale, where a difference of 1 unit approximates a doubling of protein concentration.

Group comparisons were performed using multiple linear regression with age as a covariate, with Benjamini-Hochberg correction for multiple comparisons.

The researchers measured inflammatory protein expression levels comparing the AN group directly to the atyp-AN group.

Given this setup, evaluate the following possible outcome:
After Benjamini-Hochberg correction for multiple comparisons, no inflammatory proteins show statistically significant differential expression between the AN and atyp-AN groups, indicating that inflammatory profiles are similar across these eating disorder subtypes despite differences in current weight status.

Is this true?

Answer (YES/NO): YES